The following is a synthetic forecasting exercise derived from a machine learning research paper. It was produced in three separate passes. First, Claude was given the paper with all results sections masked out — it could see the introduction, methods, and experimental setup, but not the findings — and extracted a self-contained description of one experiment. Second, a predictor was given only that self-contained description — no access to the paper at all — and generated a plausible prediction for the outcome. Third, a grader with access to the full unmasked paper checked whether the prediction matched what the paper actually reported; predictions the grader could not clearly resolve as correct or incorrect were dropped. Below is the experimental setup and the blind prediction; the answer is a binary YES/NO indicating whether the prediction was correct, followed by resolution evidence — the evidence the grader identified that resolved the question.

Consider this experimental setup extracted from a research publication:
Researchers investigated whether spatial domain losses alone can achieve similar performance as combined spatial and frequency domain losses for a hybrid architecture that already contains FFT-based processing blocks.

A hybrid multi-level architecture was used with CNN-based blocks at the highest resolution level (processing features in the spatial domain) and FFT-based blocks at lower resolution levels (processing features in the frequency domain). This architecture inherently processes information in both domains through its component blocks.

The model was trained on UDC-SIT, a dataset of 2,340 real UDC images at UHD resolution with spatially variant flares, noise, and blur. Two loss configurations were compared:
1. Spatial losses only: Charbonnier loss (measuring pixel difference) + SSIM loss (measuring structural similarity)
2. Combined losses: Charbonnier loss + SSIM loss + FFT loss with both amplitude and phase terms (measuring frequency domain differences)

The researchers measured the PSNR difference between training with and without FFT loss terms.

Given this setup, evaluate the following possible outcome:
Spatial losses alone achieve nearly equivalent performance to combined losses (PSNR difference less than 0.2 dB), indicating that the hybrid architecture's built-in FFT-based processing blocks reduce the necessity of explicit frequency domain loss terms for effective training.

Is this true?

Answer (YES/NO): NO